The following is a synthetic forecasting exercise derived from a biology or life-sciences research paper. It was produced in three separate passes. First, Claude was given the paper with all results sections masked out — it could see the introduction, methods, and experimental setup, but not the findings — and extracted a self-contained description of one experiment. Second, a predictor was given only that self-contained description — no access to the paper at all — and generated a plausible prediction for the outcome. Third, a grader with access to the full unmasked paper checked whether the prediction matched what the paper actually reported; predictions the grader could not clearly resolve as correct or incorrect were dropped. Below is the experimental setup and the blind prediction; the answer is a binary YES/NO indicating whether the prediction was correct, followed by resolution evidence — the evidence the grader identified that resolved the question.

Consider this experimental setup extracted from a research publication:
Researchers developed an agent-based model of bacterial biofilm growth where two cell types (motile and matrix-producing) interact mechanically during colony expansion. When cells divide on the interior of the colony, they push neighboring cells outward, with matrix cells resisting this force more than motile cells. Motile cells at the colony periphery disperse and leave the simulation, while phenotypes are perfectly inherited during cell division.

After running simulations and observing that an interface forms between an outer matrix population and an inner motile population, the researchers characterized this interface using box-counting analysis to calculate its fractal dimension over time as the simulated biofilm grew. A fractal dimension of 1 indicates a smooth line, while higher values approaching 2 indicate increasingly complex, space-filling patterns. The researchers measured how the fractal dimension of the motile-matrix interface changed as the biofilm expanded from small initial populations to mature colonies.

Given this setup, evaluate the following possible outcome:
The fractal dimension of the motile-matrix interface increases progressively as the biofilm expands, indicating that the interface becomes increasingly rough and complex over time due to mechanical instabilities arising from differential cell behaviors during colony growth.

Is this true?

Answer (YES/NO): YES